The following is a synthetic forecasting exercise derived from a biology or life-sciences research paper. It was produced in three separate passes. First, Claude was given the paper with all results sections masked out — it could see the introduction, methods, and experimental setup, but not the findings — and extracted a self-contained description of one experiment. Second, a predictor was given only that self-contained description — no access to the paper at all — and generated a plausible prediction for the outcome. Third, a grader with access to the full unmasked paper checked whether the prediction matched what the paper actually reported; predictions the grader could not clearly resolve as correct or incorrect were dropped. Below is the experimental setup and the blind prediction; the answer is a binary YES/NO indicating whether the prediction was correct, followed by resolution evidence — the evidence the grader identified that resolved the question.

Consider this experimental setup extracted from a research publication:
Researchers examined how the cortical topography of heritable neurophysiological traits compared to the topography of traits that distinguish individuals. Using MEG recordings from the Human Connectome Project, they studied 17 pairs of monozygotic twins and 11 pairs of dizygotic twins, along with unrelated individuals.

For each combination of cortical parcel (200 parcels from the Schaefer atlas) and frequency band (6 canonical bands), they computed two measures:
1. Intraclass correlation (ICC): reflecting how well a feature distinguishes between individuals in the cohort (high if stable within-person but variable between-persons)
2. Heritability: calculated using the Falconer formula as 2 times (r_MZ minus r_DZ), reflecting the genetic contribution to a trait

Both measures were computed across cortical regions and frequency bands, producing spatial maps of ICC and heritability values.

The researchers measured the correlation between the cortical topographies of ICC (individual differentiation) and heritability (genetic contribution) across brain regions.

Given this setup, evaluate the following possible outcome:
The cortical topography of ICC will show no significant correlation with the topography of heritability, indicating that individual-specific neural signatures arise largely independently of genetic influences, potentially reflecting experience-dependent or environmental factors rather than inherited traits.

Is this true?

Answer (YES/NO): NO